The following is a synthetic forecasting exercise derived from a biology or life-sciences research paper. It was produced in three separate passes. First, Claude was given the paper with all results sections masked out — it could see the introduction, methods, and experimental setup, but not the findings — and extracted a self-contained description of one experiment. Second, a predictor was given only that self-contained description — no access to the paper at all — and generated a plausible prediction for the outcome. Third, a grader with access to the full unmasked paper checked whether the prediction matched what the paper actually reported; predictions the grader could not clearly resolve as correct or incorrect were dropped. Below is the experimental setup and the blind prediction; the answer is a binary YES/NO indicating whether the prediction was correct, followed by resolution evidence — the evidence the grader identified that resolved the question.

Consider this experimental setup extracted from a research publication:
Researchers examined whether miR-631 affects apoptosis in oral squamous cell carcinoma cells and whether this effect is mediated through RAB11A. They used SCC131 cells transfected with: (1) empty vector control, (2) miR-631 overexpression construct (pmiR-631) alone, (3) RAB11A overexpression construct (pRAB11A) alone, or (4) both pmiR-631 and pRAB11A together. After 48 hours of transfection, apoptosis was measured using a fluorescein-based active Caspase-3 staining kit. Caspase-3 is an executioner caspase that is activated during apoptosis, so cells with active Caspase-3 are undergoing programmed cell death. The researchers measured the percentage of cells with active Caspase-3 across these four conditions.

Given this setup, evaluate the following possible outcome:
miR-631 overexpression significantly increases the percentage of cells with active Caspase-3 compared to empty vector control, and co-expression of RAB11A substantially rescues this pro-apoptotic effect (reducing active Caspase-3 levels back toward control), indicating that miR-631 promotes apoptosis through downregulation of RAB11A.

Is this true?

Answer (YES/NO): YES